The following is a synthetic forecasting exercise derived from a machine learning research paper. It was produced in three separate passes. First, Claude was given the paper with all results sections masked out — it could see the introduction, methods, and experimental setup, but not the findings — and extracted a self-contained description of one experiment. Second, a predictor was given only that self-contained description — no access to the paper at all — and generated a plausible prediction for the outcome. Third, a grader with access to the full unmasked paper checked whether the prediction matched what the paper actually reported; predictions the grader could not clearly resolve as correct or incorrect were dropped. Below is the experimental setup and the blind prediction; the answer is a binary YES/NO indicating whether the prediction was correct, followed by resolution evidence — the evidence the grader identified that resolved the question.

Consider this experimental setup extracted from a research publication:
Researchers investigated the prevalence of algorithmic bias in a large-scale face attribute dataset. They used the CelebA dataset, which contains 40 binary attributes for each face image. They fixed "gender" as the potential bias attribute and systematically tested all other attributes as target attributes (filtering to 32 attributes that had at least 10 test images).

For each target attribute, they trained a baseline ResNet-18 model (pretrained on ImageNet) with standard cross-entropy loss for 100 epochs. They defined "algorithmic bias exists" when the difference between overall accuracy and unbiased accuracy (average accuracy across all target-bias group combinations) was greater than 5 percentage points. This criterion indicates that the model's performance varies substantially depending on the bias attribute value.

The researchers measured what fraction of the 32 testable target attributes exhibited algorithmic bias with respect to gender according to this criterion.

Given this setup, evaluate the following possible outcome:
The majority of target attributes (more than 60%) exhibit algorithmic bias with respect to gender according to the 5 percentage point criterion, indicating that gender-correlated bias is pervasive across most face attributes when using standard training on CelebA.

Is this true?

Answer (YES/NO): YES